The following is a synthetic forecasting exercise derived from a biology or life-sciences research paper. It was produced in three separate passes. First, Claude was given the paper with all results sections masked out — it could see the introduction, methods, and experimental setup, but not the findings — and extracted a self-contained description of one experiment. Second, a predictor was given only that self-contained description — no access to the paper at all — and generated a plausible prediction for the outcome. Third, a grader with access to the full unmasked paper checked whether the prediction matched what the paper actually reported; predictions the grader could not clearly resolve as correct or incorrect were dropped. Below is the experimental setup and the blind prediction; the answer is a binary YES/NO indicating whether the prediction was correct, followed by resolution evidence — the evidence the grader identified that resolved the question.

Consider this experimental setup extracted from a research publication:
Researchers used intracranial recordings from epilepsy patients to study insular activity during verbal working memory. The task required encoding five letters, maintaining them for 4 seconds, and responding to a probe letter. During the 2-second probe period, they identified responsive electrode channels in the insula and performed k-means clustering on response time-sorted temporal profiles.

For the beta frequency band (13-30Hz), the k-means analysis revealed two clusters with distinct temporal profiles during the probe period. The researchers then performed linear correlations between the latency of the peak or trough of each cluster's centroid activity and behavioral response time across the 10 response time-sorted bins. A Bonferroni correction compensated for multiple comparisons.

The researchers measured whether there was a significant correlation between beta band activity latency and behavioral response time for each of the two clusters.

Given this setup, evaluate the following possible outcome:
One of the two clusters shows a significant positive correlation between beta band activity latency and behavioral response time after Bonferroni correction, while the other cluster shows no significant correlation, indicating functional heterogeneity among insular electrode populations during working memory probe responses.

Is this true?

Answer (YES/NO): NO